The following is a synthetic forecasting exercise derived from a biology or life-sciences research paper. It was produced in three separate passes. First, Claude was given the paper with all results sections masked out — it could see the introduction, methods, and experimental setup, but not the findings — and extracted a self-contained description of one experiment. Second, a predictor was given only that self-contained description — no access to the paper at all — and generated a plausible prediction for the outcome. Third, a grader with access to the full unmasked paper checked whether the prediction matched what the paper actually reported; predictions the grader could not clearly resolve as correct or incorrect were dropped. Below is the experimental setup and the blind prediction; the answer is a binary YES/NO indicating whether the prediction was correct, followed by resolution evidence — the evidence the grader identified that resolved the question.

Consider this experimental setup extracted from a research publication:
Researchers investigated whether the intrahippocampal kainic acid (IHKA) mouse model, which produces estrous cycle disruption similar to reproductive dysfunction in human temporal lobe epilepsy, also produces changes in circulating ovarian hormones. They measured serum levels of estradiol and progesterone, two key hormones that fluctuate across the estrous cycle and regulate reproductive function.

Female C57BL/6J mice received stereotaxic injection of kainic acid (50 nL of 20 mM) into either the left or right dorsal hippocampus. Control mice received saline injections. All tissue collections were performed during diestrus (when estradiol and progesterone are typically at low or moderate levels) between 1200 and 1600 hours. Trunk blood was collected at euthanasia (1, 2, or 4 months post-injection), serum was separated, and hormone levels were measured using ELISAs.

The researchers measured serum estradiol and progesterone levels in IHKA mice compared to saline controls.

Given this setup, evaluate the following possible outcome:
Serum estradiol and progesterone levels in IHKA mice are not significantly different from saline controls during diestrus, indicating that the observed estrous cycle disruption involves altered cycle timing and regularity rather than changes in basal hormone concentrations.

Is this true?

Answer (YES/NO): YES